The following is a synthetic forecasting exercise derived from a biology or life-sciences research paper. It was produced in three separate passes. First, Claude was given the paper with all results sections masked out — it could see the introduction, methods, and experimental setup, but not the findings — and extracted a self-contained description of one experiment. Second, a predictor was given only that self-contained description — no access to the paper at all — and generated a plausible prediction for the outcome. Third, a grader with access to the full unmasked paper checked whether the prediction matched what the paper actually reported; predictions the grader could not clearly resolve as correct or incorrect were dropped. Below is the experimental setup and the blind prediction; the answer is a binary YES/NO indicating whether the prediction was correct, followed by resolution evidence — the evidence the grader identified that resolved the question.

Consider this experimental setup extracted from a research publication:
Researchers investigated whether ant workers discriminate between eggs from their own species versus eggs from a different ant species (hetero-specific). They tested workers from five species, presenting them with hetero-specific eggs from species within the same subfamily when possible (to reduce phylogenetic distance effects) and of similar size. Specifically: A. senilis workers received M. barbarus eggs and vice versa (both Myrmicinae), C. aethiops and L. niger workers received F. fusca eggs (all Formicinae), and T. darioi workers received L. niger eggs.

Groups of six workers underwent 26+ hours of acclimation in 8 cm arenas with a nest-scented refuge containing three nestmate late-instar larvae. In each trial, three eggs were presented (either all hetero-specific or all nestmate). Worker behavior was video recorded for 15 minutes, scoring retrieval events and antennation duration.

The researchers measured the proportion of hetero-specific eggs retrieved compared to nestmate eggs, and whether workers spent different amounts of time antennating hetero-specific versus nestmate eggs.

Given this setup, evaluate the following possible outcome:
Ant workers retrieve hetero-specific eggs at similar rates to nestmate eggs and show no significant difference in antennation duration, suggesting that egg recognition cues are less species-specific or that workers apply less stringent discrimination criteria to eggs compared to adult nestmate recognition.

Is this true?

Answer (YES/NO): NO